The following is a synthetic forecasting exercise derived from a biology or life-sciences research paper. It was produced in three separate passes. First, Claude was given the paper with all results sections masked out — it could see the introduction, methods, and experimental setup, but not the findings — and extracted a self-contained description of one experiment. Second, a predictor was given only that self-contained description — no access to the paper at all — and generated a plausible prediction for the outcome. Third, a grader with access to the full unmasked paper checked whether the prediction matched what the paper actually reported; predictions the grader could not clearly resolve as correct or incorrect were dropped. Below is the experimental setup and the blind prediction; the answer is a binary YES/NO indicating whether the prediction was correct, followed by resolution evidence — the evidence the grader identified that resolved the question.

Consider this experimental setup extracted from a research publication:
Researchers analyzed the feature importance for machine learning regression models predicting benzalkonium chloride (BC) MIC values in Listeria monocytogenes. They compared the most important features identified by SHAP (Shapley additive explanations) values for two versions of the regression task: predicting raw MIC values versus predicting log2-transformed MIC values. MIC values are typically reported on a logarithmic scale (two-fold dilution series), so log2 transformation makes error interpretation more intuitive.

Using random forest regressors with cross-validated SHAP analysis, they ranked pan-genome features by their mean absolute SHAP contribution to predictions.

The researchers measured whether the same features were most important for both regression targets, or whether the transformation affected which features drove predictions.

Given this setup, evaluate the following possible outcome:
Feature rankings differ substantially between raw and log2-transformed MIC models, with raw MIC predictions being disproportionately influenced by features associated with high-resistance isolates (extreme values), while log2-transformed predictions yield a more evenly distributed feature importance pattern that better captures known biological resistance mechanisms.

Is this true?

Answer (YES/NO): NO